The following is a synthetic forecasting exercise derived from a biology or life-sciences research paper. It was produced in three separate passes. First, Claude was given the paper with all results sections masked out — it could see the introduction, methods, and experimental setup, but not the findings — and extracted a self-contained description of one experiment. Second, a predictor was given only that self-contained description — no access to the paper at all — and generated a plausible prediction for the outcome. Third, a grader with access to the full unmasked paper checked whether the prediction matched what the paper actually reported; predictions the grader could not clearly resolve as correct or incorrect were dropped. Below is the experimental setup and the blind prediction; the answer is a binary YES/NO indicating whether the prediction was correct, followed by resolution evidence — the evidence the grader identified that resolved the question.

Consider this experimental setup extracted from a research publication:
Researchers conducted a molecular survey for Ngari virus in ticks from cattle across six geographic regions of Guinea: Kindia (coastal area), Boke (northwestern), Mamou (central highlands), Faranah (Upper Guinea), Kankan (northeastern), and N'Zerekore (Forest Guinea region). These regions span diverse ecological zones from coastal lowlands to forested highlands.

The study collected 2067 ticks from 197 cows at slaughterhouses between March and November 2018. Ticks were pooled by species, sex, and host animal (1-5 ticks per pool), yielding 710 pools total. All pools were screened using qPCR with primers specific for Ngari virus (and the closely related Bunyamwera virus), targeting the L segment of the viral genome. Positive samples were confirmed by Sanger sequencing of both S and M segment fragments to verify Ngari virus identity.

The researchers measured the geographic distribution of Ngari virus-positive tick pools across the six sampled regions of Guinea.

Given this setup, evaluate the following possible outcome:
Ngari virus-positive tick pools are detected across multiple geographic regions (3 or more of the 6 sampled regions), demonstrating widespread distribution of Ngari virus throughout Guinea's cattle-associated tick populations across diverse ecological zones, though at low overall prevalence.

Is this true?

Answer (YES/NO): NO